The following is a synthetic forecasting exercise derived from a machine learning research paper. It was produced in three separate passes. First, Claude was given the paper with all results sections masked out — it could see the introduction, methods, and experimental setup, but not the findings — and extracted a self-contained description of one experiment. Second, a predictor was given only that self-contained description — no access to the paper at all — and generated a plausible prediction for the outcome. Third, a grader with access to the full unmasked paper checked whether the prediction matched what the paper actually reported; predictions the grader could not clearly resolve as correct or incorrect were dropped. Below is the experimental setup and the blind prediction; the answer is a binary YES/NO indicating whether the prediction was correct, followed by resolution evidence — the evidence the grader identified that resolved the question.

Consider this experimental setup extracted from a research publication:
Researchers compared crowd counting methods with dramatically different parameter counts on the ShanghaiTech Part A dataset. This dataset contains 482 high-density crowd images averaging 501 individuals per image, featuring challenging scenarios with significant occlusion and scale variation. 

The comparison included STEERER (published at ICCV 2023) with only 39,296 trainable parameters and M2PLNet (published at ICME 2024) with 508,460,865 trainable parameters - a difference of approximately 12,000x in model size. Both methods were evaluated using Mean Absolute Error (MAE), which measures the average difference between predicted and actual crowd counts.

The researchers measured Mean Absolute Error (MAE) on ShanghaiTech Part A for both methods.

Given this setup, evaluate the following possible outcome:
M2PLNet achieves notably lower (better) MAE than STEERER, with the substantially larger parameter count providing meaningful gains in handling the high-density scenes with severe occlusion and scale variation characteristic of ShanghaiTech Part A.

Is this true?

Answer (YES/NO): YES